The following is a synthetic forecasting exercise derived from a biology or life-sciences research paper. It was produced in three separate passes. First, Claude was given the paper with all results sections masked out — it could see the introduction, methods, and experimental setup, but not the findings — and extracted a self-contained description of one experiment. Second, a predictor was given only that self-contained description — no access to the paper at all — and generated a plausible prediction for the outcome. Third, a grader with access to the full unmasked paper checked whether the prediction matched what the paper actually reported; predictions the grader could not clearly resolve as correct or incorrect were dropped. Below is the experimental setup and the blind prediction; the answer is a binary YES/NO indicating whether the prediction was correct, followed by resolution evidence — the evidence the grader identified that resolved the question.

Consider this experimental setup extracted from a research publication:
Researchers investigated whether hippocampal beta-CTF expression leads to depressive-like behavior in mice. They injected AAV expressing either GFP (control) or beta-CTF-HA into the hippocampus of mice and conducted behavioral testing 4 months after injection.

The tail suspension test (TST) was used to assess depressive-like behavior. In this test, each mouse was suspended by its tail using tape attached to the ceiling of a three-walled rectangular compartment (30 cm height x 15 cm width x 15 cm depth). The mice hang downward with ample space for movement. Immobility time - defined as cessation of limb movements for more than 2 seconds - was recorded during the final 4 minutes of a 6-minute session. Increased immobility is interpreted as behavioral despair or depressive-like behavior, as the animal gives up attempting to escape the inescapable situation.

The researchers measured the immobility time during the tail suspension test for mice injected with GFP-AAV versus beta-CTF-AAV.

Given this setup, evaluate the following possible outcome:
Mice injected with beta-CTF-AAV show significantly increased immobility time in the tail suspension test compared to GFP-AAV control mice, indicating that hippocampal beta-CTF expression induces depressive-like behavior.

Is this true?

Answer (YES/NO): NO